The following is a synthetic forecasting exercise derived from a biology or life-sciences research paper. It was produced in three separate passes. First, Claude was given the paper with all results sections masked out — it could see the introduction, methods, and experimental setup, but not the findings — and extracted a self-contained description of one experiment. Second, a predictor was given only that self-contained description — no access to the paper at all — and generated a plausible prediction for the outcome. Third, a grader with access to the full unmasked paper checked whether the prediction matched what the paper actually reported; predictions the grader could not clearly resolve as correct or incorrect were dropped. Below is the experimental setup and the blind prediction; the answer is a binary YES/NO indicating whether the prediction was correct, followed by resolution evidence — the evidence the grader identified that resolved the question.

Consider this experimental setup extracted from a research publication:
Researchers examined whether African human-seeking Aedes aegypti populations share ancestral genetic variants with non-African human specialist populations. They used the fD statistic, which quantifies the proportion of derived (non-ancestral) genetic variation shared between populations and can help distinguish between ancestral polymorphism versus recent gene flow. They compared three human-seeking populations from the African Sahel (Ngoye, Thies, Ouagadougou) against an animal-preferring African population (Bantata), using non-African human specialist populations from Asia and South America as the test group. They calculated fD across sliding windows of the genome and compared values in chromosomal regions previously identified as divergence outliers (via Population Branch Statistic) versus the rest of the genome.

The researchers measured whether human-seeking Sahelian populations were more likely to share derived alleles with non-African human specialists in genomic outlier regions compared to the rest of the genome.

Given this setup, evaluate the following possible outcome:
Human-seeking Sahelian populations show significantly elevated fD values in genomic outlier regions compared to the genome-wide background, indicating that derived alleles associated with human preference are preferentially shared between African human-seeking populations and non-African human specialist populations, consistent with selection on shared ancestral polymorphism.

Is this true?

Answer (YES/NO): YES